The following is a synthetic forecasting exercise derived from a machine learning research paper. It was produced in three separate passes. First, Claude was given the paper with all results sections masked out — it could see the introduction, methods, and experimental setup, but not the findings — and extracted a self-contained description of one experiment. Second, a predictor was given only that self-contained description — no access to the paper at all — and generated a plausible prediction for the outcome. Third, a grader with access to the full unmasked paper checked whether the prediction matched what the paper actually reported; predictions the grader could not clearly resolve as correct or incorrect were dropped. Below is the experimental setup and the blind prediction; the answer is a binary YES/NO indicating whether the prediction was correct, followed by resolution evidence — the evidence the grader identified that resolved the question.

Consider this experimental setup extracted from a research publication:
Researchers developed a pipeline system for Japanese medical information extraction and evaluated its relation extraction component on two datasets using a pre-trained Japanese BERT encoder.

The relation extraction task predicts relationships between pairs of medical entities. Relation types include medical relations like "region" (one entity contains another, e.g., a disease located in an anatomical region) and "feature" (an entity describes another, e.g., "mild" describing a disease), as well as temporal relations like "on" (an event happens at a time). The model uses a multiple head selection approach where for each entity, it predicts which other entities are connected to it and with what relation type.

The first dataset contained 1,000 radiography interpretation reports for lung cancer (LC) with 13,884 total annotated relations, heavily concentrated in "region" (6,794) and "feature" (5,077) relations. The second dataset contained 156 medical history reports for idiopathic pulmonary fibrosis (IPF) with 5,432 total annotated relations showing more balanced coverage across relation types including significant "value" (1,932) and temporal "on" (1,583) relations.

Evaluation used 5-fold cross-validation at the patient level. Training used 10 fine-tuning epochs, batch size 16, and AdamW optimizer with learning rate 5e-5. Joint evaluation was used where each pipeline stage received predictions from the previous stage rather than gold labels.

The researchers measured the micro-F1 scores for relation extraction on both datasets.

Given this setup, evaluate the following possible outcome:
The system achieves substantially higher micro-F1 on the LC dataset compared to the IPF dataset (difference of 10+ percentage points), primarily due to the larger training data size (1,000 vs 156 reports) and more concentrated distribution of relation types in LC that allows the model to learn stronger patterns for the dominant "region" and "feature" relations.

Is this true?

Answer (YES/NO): NO